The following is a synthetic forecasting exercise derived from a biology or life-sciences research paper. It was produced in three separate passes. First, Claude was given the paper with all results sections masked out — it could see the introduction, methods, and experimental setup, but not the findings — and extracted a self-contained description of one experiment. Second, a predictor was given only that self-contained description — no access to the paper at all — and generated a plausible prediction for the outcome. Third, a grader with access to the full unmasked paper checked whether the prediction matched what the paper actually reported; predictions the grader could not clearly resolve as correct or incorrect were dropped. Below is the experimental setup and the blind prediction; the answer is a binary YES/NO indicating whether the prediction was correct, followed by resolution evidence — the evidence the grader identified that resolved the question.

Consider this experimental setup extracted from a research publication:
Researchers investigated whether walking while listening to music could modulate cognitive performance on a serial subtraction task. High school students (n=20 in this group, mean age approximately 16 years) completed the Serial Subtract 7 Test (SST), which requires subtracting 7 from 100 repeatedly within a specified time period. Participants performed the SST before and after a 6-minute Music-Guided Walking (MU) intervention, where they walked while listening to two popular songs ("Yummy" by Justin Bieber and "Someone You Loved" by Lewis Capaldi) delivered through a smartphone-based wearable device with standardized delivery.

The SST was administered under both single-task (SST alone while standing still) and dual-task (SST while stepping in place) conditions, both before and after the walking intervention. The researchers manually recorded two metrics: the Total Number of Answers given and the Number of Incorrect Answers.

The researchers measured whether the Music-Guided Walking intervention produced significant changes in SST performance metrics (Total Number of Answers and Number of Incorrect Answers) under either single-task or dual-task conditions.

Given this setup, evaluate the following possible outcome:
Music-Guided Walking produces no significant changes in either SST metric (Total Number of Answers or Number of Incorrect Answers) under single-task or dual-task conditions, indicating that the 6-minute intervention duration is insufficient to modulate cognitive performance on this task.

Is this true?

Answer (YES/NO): NO